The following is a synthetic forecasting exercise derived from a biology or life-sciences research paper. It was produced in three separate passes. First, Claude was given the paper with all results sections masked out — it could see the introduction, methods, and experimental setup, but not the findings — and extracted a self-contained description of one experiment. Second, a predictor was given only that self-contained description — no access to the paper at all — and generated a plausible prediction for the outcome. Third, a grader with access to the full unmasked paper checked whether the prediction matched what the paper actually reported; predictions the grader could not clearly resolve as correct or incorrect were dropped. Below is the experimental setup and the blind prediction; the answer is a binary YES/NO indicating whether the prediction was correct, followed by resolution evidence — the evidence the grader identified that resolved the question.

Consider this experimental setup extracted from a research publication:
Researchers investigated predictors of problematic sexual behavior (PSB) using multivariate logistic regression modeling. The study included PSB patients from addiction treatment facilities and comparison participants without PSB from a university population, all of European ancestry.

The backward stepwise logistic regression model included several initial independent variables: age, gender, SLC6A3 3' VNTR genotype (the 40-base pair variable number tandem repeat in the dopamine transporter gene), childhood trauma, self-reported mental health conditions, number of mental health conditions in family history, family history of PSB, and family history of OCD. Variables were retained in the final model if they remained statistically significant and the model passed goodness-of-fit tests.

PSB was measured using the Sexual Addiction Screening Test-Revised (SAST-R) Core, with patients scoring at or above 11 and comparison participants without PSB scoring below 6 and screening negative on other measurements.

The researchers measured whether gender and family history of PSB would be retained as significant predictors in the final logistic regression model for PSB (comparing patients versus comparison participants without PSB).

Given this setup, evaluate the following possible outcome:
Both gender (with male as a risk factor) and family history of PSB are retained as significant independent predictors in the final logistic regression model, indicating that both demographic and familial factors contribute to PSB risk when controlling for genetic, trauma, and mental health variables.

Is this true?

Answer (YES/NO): YES